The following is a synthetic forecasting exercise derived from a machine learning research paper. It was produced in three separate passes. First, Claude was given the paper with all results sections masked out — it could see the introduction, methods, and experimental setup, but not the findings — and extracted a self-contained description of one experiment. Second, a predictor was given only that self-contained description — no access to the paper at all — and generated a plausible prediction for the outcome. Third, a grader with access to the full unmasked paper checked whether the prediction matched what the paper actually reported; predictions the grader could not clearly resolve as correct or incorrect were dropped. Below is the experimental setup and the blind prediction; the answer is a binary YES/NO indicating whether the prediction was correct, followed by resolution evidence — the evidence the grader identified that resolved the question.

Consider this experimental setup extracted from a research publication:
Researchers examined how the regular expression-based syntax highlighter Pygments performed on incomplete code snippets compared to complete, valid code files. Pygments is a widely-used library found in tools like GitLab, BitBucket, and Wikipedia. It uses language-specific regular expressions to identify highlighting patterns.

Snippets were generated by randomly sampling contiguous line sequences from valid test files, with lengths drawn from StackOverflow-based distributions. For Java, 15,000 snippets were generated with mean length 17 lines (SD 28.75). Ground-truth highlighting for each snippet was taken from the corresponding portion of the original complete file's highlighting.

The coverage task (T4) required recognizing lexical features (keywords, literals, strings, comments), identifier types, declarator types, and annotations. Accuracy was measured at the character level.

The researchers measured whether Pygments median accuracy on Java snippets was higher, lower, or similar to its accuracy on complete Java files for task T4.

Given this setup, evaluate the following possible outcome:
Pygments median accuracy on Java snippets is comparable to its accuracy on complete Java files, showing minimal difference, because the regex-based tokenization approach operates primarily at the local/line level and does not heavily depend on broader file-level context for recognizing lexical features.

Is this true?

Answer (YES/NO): NO